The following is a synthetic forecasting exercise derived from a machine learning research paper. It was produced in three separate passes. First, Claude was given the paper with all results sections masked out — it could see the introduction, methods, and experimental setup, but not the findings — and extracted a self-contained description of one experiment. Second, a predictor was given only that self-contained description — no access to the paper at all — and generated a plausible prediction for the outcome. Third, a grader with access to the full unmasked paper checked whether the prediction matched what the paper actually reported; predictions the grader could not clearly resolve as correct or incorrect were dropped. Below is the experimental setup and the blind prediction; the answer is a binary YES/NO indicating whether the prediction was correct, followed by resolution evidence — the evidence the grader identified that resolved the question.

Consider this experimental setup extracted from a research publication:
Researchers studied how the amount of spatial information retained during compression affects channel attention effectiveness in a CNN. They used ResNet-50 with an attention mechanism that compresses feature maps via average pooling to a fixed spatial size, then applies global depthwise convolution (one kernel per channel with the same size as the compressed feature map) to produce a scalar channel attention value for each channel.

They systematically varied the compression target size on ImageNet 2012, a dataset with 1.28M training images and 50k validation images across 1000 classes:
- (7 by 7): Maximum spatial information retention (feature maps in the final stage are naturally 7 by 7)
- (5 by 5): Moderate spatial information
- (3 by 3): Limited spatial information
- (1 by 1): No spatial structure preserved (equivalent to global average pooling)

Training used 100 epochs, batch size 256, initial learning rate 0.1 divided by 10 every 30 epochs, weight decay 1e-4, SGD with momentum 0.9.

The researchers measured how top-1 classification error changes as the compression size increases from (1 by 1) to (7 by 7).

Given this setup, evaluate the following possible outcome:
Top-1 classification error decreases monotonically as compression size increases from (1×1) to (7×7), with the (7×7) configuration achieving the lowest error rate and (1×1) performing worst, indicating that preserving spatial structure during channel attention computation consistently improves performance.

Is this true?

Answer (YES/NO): YES